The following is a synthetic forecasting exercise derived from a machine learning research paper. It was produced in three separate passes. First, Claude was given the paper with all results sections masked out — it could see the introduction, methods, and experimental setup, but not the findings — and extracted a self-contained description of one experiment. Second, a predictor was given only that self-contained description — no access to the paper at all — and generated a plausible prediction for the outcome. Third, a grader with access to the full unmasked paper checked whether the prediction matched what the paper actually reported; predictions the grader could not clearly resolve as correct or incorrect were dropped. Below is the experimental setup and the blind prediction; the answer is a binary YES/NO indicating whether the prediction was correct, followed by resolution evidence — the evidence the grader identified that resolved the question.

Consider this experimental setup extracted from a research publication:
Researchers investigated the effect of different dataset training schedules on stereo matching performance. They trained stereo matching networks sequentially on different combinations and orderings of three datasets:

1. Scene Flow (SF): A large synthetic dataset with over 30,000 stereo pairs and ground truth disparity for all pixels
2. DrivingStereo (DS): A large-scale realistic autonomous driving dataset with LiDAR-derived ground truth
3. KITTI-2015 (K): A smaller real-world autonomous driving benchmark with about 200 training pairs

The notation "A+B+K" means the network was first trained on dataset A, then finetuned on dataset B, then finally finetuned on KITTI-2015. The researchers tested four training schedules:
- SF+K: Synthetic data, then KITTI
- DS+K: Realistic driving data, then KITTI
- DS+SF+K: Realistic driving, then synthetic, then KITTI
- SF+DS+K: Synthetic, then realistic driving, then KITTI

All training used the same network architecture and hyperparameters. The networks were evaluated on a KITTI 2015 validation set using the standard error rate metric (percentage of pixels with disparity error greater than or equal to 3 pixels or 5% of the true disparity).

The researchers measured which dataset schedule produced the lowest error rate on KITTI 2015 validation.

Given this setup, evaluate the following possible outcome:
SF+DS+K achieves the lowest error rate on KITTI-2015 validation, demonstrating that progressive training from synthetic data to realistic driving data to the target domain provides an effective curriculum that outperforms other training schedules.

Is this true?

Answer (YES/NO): YES